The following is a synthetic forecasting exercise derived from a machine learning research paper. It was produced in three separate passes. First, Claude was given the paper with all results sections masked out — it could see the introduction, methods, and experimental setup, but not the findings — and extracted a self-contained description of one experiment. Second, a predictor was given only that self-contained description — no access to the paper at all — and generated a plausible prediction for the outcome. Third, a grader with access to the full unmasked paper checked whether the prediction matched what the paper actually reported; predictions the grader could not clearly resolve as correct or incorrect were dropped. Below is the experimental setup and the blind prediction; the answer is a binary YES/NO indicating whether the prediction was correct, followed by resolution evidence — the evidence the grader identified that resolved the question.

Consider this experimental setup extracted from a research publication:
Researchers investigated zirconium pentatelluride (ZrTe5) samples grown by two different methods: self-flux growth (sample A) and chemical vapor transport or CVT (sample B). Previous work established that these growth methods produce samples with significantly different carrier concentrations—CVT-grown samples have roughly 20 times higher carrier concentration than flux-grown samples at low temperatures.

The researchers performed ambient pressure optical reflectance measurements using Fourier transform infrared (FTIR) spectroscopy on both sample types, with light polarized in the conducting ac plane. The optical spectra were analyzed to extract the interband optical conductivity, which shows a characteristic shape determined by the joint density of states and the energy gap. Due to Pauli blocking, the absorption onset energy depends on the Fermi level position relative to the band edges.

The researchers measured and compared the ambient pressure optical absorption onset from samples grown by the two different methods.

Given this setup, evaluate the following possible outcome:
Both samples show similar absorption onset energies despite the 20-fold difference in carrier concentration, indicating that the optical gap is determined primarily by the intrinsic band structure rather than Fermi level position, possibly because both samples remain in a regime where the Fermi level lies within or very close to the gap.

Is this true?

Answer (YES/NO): NO